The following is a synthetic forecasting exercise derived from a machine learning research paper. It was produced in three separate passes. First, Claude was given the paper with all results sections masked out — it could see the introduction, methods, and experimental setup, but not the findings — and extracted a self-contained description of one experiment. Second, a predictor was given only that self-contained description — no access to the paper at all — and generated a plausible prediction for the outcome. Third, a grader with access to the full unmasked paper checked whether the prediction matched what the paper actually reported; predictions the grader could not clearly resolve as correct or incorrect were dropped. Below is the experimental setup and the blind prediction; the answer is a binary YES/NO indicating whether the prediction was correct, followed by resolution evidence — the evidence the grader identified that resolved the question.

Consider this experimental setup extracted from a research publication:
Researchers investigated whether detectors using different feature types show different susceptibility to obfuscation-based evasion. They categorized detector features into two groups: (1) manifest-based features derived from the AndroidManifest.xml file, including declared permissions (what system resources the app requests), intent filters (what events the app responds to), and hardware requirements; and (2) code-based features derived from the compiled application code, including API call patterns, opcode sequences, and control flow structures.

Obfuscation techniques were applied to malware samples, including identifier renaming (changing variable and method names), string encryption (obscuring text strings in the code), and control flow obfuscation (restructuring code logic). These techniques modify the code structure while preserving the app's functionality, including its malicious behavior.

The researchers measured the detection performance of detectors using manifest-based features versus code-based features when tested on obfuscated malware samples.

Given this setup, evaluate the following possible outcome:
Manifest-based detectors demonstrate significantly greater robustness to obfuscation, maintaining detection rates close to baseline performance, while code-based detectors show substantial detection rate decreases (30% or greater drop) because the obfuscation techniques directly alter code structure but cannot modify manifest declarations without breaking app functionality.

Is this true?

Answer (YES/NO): NO